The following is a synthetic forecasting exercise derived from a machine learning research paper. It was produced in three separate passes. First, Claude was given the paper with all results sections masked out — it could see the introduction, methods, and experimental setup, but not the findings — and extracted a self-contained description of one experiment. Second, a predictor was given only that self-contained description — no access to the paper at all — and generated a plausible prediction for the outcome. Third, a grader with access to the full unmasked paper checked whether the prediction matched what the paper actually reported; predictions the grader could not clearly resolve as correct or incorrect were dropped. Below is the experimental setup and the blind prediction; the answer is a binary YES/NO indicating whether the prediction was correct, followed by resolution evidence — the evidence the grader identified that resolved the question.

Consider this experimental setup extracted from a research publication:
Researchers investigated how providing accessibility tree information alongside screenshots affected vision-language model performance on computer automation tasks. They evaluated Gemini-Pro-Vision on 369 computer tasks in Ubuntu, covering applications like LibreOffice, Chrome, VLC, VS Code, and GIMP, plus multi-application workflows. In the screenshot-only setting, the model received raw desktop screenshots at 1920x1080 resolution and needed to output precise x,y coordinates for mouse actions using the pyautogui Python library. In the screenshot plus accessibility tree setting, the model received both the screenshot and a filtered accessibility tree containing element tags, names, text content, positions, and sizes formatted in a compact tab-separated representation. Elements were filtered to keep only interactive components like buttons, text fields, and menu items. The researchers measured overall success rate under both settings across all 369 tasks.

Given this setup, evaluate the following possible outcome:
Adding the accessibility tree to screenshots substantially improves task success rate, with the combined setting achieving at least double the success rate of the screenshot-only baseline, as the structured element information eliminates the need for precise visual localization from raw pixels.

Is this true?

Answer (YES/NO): NO